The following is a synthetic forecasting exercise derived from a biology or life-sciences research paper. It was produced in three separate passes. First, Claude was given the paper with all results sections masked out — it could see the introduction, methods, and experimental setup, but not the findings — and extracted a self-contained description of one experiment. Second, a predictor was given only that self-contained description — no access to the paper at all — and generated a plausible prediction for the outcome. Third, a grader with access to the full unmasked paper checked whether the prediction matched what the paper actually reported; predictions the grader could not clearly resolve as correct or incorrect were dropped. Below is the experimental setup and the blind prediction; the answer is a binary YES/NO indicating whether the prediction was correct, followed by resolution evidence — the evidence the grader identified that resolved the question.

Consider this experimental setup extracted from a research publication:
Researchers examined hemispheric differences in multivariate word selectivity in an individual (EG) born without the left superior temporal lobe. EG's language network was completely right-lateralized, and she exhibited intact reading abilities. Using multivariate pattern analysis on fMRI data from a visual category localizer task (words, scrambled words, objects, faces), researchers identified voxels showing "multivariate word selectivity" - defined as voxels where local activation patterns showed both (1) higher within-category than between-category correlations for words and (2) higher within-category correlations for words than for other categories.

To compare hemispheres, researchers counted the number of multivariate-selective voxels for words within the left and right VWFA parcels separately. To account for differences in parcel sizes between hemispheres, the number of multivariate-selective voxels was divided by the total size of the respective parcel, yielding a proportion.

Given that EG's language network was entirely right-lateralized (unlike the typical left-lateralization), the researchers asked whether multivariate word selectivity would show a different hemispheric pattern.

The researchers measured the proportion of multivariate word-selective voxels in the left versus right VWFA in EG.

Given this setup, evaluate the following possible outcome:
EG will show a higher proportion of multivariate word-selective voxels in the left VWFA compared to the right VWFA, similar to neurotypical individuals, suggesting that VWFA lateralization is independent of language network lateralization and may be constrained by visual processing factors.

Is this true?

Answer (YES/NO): NO